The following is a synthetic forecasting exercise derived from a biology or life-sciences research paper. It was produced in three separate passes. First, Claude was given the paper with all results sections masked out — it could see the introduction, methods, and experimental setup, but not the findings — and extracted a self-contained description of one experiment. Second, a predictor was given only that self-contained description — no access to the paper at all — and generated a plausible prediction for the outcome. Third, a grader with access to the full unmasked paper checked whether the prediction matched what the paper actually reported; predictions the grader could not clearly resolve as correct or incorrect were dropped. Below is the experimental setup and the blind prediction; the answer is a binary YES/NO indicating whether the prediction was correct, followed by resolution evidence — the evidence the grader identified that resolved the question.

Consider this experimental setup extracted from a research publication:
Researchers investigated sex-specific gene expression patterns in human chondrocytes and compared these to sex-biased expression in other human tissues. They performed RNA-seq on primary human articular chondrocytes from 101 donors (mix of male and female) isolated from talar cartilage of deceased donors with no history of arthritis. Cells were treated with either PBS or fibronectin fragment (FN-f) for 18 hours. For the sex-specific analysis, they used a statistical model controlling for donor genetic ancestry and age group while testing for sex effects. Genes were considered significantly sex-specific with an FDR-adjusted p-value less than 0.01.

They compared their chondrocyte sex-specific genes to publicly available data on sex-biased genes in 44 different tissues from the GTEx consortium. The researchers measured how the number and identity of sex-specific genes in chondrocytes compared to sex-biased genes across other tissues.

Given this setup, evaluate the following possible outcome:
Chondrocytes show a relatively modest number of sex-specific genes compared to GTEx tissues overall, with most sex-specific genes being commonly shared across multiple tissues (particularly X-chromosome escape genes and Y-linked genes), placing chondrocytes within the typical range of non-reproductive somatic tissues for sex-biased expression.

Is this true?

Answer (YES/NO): NO